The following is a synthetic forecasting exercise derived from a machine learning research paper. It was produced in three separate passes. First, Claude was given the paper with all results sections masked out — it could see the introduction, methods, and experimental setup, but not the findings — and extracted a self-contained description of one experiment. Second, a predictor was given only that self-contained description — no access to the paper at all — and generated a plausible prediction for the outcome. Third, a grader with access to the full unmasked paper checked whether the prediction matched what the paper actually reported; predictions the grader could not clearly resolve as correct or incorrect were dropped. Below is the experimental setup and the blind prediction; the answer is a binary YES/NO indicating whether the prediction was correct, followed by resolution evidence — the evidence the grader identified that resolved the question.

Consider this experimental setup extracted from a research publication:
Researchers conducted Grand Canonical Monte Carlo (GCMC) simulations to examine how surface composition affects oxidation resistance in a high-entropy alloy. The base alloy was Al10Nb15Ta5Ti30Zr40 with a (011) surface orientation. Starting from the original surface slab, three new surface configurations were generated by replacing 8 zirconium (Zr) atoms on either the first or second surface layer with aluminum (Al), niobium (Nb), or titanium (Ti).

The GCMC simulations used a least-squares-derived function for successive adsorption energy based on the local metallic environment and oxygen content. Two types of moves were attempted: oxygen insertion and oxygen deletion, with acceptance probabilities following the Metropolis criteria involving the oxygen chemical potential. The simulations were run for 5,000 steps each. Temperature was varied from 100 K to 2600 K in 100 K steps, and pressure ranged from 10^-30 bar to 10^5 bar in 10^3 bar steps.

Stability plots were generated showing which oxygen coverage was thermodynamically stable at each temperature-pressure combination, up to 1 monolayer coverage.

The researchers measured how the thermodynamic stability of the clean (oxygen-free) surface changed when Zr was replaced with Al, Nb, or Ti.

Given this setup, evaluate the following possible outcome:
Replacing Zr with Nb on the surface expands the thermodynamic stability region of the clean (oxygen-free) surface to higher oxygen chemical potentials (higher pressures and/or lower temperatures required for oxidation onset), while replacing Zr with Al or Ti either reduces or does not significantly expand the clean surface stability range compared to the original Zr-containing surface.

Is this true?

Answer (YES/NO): YES